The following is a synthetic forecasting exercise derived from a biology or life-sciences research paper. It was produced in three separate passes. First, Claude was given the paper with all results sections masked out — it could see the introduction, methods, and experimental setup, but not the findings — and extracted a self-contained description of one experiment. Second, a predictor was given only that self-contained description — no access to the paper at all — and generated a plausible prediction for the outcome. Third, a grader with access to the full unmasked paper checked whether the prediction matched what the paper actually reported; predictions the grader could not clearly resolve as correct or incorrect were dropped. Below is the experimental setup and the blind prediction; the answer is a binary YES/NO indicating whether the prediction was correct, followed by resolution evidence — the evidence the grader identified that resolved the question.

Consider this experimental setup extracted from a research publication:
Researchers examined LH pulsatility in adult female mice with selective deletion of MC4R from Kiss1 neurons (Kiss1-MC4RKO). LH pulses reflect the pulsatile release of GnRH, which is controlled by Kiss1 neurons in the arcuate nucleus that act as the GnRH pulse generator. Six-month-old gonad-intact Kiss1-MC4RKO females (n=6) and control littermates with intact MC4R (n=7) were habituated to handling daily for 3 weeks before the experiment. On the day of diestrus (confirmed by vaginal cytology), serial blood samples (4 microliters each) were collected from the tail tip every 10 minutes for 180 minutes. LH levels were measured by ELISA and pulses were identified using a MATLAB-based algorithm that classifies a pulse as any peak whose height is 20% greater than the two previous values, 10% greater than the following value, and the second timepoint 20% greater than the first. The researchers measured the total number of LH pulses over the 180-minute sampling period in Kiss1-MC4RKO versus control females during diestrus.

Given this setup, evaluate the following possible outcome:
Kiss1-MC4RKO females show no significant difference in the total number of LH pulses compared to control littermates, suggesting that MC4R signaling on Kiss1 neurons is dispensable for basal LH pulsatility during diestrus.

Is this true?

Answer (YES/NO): YES